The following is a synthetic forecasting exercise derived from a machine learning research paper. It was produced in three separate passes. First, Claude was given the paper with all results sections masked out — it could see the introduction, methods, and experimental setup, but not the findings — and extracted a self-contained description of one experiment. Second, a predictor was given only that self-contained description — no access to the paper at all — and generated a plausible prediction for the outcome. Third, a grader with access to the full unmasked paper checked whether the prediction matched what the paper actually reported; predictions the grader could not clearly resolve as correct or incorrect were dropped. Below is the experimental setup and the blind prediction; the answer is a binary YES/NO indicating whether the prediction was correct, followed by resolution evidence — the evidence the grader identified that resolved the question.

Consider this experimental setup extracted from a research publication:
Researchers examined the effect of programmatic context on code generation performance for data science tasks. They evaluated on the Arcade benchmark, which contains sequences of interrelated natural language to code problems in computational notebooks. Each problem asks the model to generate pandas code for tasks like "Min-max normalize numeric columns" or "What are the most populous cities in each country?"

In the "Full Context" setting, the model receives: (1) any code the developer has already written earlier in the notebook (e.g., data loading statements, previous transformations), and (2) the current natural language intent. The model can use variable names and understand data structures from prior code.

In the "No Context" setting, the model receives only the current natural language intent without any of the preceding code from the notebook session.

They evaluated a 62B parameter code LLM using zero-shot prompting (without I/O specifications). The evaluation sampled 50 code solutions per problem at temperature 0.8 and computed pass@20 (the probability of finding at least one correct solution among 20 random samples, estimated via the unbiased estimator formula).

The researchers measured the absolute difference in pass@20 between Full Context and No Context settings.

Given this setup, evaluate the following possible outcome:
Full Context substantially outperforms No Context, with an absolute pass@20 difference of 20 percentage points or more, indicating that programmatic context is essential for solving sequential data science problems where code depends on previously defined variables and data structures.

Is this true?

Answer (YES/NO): NO